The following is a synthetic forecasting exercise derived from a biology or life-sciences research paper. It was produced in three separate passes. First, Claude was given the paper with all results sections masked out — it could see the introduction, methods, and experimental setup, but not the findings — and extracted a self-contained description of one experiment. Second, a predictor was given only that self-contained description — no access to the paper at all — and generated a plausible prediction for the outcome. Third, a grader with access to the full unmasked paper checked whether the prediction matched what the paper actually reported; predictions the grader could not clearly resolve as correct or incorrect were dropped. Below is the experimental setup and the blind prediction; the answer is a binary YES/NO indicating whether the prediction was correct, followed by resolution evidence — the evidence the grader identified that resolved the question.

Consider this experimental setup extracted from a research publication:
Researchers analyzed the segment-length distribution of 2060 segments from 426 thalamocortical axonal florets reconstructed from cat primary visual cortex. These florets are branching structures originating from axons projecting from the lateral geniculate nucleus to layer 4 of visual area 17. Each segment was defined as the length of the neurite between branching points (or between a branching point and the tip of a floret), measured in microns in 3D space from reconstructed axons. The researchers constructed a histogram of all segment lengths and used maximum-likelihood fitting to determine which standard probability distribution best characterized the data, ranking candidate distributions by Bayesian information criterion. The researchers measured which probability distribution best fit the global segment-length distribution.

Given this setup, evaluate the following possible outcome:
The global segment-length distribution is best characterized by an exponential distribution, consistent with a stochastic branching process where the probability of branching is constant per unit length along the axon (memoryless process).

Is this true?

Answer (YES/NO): NO